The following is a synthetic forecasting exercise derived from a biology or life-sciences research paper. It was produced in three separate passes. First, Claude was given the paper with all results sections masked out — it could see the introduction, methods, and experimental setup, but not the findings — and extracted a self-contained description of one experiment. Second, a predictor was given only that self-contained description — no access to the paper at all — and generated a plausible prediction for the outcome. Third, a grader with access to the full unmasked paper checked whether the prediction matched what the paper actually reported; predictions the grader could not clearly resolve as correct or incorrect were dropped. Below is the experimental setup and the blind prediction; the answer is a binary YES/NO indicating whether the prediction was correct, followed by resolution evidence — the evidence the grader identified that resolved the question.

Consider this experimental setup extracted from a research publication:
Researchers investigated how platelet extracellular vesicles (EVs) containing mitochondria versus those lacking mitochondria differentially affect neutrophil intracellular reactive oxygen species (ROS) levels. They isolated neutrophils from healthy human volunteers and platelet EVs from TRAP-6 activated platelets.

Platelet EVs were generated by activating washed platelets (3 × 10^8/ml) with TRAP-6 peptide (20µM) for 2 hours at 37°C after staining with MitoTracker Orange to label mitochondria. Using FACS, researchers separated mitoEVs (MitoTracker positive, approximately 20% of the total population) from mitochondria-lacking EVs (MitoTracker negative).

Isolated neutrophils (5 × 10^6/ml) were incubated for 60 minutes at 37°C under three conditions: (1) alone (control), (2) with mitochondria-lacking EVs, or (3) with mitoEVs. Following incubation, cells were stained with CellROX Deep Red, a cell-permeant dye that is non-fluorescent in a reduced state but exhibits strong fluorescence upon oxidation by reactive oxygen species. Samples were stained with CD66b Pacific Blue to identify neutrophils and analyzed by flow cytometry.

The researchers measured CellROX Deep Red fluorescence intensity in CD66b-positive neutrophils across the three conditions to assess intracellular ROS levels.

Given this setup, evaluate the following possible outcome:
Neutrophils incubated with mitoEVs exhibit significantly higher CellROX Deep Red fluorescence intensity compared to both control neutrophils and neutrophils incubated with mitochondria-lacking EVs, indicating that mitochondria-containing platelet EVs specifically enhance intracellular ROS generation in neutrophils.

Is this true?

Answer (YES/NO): YES